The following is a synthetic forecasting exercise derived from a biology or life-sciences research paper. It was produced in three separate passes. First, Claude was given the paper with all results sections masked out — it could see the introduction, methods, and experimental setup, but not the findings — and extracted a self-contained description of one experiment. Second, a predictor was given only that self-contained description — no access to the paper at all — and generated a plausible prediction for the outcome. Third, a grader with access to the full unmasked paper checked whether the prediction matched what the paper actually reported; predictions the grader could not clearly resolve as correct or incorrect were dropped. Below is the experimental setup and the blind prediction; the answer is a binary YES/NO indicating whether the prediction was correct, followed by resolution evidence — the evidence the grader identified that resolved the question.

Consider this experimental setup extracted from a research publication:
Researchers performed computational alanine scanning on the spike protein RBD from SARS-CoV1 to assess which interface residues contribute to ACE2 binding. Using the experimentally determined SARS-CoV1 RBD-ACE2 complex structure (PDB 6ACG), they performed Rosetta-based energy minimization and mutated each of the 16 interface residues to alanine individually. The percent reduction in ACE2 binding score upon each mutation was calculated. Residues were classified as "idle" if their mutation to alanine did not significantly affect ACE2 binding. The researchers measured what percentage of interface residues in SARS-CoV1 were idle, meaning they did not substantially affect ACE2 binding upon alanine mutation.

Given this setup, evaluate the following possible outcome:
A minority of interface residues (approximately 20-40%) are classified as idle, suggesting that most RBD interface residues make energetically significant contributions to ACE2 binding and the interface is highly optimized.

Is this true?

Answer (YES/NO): NO